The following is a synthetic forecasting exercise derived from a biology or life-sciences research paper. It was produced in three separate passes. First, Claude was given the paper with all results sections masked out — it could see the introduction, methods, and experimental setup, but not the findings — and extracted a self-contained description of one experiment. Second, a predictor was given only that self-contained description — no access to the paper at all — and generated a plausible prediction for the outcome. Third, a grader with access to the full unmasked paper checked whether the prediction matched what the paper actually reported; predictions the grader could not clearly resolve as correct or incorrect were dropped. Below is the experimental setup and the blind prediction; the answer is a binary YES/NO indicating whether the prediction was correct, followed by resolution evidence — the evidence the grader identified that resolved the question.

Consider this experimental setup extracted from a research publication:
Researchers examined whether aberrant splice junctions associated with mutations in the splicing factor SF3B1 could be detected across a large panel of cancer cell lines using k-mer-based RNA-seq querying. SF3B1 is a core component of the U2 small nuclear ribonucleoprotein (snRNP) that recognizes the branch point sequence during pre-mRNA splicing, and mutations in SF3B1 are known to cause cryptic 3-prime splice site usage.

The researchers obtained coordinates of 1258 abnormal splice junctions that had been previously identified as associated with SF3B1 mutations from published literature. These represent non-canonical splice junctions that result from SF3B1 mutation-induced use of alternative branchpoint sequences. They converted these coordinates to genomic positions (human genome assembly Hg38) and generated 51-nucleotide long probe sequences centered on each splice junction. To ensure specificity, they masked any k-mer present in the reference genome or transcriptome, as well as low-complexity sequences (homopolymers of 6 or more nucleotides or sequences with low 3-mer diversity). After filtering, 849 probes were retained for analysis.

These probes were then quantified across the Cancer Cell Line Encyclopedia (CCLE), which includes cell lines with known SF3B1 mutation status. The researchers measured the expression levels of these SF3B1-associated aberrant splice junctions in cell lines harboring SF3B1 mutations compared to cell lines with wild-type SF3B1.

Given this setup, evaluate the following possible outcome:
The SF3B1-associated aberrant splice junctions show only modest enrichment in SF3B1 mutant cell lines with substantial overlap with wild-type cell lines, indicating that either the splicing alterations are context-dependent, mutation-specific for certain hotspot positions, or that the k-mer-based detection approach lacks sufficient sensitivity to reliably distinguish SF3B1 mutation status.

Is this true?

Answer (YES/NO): NO